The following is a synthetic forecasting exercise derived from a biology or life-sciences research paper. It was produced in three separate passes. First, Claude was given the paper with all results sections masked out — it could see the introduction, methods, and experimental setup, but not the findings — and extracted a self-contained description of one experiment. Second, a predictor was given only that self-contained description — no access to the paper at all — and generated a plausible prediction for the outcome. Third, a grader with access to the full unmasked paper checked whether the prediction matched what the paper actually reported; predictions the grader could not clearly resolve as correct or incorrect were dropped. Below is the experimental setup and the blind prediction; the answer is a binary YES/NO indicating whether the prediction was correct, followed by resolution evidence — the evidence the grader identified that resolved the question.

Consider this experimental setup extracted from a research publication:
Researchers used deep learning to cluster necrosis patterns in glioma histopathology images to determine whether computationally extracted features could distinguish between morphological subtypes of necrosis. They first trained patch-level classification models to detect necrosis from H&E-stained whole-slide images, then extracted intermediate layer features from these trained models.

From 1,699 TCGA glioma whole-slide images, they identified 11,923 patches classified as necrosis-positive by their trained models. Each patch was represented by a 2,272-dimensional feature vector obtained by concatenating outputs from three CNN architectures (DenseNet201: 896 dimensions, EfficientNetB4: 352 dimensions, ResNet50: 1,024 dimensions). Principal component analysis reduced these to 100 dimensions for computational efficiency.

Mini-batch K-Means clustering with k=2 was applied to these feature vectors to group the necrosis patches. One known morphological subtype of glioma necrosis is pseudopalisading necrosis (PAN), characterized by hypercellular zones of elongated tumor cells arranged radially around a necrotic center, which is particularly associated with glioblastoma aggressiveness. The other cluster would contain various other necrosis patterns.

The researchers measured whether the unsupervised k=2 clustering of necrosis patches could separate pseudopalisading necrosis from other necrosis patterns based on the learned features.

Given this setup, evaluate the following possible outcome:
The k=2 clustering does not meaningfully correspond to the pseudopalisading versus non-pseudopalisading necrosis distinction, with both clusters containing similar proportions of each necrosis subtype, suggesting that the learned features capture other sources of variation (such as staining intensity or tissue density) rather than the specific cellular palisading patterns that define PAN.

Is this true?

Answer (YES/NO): NO